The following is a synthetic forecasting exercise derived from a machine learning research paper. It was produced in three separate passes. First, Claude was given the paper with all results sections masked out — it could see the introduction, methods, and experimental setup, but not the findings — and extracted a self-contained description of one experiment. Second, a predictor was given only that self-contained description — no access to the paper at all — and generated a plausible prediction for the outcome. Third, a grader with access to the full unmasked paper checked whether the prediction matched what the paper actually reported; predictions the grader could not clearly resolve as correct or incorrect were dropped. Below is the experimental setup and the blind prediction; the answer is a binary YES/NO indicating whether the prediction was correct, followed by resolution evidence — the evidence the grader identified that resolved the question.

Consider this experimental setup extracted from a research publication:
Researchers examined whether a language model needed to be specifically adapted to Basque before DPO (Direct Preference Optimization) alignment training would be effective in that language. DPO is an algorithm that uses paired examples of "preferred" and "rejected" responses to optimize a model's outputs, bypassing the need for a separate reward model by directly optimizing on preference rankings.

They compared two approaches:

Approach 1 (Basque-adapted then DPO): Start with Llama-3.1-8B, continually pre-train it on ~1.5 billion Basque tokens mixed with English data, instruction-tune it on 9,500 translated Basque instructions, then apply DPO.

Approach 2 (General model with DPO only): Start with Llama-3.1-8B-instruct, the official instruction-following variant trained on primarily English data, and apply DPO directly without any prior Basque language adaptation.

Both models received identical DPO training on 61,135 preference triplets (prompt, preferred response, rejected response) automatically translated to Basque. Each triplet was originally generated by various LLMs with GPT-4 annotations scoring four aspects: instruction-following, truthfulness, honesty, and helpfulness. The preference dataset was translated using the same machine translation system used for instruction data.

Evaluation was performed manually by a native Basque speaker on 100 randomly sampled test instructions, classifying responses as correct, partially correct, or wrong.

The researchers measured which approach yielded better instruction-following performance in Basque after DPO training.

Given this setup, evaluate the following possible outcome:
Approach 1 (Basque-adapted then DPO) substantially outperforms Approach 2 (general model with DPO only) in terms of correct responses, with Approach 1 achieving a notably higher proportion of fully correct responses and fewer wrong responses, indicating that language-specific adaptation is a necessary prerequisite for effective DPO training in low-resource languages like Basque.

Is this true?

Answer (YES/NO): YES